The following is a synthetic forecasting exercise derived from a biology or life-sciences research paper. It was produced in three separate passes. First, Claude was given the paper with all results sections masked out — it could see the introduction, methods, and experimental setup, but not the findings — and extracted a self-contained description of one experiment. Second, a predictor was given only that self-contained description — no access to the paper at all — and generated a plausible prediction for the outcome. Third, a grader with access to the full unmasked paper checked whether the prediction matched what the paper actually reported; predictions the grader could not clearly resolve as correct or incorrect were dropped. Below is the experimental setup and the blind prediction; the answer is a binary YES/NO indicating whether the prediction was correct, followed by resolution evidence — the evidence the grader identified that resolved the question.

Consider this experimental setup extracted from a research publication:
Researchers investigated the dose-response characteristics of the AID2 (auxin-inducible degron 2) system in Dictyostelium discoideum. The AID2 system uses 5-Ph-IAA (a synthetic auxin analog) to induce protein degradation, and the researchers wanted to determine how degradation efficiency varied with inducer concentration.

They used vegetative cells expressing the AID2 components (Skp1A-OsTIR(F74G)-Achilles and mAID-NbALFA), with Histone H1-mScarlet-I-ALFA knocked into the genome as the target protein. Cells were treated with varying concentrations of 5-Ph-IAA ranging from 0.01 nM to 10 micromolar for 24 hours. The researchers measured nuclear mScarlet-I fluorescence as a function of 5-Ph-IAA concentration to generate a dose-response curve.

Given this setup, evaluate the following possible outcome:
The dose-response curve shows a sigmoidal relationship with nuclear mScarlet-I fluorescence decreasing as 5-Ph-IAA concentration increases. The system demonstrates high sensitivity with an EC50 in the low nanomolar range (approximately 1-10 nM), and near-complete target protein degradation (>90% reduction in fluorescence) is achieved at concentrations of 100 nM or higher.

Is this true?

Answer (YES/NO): NO